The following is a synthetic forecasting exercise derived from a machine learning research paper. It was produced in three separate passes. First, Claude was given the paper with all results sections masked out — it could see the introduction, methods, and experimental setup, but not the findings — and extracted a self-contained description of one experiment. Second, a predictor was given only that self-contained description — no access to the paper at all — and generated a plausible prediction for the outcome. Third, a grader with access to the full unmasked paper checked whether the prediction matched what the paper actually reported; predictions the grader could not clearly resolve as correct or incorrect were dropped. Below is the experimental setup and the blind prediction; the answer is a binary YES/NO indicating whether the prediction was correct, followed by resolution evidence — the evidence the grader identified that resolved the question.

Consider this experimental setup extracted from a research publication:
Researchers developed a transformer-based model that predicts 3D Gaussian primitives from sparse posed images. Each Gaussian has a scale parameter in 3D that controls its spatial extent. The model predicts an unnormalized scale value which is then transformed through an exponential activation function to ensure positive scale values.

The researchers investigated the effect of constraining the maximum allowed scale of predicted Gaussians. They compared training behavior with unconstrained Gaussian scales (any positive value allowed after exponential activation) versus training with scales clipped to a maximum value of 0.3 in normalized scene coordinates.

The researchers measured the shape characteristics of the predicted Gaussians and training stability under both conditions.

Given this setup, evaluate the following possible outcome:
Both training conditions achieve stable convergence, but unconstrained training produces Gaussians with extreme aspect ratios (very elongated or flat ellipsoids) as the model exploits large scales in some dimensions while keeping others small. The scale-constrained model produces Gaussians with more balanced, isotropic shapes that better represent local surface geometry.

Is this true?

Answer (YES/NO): NO